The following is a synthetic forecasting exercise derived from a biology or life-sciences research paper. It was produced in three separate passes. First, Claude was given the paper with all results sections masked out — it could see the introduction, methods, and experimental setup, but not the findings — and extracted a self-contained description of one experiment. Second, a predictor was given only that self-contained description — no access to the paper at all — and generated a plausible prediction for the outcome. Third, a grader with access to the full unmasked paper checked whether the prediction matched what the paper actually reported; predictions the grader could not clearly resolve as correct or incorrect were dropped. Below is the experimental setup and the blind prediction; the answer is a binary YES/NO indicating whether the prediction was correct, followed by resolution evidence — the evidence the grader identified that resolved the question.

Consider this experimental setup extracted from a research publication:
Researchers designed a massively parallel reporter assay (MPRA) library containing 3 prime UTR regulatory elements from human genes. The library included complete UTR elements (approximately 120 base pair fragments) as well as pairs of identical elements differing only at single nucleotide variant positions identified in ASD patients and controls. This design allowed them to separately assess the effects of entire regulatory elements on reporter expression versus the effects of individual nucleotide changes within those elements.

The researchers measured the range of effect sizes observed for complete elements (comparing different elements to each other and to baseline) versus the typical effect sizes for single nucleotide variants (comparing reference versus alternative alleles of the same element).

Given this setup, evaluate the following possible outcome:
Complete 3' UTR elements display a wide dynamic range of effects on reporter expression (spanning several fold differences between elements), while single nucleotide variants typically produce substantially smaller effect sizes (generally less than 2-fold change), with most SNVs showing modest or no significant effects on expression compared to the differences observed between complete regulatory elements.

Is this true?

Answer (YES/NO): YES